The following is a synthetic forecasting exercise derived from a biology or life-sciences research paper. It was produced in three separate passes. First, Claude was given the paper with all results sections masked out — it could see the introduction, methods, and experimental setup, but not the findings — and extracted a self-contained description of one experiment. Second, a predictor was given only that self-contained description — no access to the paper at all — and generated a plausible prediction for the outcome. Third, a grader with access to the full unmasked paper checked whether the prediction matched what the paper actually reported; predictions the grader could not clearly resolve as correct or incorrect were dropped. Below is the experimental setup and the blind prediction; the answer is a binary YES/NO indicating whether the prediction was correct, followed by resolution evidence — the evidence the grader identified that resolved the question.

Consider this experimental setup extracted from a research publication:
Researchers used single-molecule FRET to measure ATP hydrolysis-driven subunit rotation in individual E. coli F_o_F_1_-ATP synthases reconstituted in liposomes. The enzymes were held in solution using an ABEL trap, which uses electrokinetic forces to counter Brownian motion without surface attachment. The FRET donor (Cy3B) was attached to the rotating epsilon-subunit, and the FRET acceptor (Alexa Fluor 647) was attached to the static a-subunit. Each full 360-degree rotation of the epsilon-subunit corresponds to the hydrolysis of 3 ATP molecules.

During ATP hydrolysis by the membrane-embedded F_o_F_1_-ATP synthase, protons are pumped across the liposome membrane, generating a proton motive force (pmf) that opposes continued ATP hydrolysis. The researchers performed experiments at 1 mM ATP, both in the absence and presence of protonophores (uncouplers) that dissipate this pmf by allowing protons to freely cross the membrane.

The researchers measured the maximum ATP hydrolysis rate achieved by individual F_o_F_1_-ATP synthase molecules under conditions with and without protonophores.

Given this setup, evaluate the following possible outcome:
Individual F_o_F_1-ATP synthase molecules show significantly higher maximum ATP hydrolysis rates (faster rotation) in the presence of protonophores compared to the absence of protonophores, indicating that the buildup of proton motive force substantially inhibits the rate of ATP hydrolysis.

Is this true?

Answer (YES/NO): YES